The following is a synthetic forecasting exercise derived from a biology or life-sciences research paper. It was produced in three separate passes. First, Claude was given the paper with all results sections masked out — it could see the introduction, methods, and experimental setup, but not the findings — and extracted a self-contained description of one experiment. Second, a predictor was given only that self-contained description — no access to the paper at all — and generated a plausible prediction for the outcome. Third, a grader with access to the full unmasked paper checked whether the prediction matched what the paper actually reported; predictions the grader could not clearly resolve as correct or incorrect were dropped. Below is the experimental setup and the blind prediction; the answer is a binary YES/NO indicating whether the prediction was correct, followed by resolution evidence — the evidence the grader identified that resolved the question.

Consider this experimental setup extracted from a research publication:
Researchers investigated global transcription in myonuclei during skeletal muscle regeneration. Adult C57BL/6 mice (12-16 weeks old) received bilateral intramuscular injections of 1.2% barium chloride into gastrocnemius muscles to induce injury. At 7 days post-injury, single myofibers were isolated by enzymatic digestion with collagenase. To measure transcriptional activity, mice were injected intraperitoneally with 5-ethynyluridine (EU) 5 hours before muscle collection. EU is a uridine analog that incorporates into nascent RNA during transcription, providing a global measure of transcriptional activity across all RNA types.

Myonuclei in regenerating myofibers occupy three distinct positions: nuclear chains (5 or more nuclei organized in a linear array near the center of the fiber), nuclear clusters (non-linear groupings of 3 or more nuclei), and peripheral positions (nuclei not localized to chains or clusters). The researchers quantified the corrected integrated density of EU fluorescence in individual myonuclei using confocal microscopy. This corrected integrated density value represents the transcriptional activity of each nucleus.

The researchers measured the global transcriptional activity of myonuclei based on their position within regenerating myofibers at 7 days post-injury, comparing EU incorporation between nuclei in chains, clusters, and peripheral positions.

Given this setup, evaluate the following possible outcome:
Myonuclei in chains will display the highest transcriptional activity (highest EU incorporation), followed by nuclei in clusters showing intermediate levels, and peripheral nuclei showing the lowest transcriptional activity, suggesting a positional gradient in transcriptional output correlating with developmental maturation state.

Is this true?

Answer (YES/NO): NO